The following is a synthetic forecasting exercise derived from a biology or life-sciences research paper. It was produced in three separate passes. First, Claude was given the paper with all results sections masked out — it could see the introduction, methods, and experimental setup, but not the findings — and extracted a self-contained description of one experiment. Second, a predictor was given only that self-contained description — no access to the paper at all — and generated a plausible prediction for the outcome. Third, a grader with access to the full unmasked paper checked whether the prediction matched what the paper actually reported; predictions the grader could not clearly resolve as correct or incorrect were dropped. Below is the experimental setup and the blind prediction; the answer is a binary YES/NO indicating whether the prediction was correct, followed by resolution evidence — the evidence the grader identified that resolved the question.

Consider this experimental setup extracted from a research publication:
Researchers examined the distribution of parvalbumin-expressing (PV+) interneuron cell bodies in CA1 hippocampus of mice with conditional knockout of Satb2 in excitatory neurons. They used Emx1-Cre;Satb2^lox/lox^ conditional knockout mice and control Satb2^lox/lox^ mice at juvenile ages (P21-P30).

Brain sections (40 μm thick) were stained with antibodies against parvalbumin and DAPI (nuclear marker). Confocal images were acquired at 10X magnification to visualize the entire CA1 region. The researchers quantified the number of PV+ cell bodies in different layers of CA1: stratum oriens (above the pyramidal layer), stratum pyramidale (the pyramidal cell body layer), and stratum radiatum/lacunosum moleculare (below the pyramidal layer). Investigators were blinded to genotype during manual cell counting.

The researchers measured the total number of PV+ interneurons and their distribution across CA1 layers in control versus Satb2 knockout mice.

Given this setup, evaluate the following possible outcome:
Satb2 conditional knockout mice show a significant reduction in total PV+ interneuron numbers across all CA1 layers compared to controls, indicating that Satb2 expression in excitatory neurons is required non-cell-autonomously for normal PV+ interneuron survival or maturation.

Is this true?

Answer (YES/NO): NO